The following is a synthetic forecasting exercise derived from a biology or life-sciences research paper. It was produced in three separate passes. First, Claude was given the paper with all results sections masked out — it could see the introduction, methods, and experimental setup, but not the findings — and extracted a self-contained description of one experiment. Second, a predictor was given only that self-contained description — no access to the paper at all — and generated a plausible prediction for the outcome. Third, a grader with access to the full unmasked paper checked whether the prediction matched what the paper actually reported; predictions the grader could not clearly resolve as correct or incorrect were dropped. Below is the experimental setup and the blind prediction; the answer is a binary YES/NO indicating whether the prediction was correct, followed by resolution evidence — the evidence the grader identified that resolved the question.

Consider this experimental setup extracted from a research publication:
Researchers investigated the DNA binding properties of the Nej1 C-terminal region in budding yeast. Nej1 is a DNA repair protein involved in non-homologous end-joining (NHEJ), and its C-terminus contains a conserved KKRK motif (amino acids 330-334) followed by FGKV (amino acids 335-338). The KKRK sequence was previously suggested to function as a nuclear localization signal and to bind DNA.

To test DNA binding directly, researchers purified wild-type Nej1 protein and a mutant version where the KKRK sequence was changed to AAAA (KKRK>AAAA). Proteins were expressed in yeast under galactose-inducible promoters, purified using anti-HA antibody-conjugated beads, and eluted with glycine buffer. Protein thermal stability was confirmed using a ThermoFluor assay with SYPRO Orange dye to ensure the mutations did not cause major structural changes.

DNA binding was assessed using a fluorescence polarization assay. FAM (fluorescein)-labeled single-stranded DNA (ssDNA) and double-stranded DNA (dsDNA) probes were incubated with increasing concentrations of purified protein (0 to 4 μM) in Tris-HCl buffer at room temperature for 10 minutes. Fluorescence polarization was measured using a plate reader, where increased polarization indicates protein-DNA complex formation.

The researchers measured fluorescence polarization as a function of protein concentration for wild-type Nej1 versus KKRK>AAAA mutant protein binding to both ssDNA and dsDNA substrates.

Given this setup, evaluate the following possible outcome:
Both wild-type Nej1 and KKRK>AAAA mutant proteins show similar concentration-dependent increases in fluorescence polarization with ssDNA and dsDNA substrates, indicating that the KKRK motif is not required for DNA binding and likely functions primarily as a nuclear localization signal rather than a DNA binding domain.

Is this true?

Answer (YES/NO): NO